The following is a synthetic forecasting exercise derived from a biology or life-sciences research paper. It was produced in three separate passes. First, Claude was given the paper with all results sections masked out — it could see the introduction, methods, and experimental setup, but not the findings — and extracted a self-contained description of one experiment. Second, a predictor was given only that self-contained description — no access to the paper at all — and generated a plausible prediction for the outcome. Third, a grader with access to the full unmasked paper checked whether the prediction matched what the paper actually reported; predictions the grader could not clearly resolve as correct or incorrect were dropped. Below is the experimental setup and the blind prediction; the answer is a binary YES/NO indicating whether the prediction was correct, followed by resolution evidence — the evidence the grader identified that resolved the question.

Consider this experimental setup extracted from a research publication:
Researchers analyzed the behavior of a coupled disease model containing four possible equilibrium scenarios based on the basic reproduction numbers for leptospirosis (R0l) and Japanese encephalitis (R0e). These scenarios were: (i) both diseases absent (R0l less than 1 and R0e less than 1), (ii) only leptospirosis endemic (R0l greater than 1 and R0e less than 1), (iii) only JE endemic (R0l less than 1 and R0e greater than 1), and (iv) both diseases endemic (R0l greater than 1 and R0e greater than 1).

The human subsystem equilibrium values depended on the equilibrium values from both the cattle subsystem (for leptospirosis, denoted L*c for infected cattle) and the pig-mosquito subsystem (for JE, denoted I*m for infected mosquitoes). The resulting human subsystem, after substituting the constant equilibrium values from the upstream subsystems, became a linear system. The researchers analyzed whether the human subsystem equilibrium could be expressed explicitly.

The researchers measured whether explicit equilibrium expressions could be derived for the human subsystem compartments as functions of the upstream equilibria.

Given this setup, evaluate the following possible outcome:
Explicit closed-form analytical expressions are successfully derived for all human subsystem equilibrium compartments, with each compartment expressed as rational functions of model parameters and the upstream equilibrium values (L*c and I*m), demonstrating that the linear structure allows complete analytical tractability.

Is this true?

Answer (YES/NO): YES